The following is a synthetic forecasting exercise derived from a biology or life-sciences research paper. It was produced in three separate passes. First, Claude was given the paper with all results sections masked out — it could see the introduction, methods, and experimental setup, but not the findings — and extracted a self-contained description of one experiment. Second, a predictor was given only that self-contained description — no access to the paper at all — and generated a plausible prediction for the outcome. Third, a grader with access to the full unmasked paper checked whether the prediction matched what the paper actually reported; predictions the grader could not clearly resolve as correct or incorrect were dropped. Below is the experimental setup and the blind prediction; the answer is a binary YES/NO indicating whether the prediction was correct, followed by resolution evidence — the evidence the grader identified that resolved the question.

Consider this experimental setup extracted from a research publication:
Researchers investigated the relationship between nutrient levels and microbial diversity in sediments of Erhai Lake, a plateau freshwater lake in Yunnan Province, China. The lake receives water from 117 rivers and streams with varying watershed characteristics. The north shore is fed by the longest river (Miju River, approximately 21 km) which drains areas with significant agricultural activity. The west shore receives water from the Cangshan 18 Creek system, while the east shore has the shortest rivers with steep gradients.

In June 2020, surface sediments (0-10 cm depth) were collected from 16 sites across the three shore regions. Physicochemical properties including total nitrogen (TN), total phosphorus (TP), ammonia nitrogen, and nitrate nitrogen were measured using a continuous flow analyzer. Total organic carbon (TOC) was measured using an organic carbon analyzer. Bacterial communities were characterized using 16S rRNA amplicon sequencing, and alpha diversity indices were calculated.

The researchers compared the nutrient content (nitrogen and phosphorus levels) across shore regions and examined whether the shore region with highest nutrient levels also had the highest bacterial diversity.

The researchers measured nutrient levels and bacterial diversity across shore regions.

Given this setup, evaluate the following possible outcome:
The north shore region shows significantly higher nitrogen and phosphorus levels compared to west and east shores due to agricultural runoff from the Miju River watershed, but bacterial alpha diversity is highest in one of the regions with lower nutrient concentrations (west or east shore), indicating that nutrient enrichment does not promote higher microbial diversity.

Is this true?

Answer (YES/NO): NO